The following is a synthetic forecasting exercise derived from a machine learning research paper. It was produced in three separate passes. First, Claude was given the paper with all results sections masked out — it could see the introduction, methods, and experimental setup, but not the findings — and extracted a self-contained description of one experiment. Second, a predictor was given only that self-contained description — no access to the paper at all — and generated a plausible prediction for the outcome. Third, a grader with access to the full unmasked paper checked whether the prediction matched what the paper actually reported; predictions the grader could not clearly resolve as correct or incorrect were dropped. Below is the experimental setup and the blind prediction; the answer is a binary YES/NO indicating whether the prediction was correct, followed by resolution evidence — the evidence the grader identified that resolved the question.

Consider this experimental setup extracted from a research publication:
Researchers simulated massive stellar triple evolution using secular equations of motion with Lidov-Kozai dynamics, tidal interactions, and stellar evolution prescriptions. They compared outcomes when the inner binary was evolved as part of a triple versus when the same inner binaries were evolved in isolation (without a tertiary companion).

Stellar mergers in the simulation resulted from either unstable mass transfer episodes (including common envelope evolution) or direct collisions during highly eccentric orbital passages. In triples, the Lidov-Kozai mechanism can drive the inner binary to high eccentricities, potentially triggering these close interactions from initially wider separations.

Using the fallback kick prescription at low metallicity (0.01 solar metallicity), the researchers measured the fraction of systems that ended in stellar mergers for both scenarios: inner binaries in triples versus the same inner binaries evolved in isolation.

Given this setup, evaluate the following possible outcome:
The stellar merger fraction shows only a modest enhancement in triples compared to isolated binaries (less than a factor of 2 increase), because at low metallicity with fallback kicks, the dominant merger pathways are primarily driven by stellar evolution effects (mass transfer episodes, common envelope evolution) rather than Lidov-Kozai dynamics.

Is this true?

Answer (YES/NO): NO